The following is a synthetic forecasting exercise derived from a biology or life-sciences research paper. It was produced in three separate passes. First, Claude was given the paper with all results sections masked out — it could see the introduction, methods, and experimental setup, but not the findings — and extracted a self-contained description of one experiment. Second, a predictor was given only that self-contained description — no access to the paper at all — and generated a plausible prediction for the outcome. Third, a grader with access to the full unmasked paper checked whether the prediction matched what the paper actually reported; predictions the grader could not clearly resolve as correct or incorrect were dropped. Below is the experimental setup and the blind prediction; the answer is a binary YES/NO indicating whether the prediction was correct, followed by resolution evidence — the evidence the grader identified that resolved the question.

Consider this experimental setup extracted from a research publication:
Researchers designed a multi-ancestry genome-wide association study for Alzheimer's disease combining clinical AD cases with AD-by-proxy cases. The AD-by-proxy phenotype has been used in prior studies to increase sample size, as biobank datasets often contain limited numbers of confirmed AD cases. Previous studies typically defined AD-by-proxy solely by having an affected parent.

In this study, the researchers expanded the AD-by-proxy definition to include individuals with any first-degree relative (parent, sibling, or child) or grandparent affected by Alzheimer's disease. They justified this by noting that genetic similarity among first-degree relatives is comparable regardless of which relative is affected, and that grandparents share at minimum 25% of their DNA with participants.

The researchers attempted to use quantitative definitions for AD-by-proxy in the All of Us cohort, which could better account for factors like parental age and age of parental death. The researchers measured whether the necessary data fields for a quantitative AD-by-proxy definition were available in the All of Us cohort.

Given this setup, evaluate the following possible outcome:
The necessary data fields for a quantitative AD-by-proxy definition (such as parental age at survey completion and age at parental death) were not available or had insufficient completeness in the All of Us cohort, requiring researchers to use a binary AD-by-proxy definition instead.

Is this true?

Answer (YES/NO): YES